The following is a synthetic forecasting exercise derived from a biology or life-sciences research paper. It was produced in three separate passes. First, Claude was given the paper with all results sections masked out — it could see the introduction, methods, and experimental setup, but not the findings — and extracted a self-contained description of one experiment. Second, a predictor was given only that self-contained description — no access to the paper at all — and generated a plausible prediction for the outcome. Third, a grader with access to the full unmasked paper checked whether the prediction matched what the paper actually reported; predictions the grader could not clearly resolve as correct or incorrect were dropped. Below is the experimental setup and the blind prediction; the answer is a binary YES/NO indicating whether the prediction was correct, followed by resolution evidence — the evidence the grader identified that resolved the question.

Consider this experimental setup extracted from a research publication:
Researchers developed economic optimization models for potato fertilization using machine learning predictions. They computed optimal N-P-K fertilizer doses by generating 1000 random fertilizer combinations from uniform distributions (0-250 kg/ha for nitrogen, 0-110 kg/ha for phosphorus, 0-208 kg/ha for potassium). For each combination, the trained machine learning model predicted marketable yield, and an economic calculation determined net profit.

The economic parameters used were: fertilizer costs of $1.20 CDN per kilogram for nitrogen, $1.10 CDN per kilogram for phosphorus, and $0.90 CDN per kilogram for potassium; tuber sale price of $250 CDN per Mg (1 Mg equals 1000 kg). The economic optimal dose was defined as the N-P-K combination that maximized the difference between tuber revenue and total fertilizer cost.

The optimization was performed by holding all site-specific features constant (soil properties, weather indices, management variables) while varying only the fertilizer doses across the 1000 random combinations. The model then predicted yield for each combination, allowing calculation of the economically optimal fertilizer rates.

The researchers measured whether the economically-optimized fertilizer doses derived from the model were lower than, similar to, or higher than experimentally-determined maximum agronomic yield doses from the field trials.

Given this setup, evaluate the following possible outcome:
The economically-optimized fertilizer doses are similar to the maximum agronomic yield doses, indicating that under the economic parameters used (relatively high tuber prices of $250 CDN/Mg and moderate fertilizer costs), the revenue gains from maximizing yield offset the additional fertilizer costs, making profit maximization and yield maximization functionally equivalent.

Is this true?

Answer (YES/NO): NO